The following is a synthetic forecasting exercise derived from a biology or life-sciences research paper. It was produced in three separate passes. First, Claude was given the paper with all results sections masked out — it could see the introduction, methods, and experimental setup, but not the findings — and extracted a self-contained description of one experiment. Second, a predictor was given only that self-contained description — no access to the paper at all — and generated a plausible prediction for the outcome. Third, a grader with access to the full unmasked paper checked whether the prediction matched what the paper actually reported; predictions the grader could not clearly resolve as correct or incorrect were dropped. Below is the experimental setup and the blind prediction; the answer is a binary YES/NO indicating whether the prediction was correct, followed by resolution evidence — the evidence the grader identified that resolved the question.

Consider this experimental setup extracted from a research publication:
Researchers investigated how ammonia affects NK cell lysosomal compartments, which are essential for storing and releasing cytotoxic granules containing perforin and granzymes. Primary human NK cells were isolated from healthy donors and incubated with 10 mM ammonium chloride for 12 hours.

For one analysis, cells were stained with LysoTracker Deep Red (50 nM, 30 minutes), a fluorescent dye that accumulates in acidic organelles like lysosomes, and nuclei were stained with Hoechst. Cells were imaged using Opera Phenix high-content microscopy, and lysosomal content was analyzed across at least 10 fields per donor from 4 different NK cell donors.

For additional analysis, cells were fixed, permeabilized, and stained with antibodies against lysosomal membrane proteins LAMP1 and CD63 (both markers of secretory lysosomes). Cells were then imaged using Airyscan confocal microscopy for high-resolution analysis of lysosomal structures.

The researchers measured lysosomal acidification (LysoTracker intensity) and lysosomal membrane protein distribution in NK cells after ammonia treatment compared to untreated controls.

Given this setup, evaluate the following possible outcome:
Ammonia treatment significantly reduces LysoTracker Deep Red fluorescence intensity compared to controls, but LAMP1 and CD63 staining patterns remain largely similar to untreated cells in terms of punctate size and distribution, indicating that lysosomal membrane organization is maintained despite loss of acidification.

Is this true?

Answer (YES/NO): NO